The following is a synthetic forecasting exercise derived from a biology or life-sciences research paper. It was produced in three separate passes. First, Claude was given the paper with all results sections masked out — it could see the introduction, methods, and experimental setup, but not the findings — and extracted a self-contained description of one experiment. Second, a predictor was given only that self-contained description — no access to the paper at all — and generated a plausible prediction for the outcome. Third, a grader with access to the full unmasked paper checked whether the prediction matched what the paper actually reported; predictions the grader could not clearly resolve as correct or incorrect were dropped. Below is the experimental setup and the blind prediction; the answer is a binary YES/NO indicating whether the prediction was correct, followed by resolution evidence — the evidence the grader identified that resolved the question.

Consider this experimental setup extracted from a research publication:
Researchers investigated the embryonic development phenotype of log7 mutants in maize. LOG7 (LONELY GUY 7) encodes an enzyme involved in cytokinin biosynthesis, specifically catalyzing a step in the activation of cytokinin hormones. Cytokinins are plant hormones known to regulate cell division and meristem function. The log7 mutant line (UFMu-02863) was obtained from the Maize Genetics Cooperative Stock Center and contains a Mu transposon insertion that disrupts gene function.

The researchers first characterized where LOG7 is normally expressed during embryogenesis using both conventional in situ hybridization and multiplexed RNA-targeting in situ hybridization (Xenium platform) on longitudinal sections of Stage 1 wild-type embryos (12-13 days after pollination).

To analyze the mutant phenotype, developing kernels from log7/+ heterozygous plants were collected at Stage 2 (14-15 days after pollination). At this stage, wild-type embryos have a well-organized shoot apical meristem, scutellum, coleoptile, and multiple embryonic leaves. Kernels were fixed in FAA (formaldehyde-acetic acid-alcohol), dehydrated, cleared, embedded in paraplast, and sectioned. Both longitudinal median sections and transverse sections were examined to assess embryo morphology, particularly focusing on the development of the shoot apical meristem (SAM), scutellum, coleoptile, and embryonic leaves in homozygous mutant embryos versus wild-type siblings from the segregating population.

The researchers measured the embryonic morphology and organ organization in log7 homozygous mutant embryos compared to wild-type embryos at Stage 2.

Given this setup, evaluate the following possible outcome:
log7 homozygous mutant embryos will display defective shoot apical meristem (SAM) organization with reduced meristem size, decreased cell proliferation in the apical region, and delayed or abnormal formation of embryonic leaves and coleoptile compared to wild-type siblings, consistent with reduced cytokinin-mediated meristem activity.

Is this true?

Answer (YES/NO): NO